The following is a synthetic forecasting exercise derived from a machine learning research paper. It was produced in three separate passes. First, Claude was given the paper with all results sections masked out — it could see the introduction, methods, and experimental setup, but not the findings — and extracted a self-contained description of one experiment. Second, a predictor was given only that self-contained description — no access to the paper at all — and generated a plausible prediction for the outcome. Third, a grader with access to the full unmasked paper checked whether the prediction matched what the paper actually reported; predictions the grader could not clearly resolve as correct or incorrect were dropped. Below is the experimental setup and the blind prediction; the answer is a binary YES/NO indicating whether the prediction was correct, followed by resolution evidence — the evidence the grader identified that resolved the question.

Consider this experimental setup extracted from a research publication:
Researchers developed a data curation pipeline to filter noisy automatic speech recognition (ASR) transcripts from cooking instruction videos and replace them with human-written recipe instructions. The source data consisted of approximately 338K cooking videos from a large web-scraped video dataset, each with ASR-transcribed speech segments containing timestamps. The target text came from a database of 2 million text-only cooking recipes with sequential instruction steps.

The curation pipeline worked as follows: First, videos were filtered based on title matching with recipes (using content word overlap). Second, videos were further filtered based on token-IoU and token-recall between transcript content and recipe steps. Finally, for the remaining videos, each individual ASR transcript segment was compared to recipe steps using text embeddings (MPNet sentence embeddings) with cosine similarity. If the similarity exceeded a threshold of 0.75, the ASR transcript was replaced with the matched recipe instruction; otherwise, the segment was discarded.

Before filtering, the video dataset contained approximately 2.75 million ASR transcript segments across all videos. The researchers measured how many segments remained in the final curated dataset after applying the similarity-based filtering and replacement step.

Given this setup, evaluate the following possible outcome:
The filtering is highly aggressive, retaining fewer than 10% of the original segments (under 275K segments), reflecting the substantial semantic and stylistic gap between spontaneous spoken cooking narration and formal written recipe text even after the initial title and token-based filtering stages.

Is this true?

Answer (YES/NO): NO